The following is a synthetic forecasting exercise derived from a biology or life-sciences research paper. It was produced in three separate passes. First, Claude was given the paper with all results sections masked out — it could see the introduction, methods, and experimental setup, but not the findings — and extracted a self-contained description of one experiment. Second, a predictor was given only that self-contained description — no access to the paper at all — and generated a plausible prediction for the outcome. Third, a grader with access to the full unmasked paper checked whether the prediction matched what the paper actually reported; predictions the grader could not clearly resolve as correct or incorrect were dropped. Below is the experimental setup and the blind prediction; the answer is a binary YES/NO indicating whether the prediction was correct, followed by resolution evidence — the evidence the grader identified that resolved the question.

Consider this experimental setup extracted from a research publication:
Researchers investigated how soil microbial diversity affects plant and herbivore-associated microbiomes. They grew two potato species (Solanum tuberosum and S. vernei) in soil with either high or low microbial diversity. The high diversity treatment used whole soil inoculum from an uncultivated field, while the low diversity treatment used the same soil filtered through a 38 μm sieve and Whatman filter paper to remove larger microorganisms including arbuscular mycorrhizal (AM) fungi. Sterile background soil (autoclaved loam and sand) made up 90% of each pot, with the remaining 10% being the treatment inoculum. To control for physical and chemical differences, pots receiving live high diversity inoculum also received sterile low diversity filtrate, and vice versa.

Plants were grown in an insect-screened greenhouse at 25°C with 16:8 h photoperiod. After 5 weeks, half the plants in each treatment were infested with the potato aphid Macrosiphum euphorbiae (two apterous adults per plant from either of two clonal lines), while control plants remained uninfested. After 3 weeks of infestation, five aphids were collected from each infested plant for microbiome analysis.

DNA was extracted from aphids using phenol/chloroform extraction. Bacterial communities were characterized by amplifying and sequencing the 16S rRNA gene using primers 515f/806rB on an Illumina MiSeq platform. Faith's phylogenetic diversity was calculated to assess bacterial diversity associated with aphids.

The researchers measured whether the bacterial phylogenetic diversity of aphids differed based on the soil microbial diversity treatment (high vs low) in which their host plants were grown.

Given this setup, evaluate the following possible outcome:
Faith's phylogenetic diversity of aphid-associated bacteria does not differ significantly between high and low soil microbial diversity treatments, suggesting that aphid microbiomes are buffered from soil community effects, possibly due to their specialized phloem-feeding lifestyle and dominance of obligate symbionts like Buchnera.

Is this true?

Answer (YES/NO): NO